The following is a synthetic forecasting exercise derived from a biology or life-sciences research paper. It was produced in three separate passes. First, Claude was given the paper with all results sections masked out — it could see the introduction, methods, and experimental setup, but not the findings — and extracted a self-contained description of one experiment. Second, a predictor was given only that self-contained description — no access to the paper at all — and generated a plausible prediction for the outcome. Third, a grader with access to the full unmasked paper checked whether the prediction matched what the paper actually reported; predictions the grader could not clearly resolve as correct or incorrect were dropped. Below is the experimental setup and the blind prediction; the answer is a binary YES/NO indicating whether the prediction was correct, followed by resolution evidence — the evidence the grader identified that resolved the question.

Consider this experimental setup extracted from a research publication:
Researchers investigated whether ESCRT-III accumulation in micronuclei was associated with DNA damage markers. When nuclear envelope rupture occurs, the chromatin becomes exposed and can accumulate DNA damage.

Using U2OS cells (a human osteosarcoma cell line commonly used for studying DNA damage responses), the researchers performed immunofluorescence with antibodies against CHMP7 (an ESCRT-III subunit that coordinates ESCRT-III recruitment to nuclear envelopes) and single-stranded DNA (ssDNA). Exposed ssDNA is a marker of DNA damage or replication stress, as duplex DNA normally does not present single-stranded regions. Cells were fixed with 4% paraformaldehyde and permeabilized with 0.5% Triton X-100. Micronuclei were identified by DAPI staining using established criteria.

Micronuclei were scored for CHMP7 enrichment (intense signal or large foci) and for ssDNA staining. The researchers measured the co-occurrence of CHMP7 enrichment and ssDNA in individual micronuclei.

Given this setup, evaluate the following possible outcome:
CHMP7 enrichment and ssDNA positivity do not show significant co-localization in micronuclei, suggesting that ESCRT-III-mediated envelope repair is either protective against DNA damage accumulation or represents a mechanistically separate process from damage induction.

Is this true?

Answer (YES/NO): NO